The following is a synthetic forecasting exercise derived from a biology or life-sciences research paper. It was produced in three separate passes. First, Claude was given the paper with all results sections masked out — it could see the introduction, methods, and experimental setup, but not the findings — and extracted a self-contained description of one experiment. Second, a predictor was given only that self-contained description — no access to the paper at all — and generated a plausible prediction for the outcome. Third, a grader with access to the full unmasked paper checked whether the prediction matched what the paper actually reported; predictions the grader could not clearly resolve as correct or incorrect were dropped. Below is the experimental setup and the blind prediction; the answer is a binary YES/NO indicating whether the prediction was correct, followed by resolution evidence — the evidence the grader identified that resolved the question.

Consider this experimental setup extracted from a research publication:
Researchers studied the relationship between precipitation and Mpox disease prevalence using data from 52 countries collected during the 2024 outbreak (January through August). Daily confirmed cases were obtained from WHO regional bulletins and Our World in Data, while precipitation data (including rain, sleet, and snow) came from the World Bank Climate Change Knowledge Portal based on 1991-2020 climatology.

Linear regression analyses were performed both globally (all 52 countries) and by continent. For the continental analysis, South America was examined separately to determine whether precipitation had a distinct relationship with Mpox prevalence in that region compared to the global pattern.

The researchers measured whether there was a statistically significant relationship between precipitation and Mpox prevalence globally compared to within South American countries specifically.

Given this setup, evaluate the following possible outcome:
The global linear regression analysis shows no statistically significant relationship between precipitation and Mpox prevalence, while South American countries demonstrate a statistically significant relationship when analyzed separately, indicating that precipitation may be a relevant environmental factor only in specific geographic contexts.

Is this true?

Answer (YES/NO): YES